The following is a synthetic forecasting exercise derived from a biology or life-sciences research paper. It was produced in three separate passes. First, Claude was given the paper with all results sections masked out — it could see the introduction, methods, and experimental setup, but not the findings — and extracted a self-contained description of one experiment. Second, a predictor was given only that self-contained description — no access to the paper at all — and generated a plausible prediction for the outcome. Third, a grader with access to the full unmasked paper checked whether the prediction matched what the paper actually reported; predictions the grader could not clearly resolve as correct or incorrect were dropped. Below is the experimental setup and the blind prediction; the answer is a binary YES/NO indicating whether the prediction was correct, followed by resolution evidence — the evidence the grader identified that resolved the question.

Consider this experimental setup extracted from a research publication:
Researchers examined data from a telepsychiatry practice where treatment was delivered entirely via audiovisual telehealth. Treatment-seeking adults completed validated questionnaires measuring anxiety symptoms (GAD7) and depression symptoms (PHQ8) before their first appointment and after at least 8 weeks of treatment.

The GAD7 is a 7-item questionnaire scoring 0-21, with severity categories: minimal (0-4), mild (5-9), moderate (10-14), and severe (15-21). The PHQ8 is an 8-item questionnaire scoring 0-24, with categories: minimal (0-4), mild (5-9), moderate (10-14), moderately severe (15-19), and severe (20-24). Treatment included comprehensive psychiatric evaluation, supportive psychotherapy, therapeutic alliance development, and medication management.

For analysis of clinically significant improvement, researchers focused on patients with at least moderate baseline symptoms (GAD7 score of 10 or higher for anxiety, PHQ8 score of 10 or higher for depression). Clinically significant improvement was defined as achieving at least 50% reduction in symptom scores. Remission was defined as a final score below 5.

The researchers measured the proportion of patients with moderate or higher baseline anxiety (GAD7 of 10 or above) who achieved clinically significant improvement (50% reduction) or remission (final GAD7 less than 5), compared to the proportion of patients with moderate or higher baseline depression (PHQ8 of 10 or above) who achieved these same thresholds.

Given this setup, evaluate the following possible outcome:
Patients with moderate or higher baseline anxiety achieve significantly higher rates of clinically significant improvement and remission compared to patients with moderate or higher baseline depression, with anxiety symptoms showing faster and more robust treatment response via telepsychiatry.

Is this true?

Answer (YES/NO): NO